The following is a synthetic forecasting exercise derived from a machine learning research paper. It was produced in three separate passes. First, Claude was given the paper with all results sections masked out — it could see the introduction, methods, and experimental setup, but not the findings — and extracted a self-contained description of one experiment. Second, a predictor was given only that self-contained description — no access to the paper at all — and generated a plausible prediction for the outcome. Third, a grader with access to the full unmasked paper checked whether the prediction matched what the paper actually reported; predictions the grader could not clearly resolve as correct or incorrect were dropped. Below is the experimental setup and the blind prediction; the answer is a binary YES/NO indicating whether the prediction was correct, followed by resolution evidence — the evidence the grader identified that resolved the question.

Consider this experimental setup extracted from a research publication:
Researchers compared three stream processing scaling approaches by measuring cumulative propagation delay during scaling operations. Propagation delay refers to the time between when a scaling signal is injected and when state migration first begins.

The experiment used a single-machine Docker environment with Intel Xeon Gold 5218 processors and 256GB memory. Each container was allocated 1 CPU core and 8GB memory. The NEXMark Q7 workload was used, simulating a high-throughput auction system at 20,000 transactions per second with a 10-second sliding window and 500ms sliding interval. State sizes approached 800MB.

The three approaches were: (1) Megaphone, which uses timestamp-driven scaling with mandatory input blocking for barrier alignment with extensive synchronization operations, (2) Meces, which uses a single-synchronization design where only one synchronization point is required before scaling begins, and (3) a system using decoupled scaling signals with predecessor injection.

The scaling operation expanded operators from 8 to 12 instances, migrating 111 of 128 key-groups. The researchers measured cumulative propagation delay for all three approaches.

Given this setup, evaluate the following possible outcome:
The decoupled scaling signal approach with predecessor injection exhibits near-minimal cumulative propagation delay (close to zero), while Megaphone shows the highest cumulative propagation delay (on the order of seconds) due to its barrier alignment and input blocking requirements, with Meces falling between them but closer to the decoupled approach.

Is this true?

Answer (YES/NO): NO